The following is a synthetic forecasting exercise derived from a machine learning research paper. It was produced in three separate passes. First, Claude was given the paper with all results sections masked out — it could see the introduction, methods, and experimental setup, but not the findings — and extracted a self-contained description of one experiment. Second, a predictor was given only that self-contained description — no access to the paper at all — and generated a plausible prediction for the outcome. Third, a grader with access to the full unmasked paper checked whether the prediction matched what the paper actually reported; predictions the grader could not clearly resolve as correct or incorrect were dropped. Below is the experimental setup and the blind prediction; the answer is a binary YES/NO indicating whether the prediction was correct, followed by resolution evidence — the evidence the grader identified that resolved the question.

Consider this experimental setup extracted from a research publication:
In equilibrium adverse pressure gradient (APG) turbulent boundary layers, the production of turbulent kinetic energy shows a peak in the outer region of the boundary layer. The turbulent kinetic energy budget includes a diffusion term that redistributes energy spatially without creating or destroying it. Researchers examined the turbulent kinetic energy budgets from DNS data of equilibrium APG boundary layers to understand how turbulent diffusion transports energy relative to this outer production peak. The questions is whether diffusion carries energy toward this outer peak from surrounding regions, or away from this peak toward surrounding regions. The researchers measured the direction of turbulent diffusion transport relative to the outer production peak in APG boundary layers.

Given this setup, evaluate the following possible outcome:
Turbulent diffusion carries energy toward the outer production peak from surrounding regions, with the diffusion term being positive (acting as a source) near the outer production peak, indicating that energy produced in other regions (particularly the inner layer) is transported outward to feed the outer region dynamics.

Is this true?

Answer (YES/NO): NO